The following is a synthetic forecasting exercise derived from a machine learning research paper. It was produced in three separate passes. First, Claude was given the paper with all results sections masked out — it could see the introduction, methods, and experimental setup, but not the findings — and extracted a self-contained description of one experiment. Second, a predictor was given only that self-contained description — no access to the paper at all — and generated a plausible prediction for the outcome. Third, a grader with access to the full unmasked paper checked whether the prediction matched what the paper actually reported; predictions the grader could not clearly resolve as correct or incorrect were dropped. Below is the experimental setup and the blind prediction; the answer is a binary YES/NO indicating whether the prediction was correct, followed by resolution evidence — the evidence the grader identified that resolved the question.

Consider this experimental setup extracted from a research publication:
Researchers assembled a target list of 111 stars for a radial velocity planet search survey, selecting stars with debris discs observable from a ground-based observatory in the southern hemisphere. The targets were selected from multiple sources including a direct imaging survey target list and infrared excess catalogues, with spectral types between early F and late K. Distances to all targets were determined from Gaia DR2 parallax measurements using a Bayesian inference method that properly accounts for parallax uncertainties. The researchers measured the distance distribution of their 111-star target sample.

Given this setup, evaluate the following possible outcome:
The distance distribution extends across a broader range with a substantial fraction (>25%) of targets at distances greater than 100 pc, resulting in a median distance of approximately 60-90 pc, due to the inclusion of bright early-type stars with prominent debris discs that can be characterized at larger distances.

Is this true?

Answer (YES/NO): NO